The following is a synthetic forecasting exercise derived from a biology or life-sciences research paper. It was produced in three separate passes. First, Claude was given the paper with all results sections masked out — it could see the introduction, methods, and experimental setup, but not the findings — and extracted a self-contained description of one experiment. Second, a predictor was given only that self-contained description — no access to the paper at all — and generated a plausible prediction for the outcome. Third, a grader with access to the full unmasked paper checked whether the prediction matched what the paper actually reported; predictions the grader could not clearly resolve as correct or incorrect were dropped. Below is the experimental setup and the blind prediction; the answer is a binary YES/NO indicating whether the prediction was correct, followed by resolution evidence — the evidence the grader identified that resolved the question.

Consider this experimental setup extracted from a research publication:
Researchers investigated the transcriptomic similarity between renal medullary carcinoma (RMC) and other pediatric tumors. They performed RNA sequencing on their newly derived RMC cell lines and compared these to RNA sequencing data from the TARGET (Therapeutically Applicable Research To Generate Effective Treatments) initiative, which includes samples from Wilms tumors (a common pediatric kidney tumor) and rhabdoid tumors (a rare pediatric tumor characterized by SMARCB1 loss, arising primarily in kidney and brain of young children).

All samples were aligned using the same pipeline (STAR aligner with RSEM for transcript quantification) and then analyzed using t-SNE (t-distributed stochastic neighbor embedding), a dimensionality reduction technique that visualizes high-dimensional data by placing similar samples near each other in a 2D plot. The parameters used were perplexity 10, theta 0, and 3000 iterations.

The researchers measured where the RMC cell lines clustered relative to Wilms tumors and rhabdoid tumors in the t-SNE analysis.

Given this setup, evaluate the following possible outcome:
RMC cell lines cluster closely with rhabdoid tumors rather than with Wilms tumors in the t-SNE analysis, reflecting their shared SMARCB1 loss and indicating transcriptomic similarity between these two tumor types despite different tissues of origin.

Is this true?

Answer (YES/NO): YES